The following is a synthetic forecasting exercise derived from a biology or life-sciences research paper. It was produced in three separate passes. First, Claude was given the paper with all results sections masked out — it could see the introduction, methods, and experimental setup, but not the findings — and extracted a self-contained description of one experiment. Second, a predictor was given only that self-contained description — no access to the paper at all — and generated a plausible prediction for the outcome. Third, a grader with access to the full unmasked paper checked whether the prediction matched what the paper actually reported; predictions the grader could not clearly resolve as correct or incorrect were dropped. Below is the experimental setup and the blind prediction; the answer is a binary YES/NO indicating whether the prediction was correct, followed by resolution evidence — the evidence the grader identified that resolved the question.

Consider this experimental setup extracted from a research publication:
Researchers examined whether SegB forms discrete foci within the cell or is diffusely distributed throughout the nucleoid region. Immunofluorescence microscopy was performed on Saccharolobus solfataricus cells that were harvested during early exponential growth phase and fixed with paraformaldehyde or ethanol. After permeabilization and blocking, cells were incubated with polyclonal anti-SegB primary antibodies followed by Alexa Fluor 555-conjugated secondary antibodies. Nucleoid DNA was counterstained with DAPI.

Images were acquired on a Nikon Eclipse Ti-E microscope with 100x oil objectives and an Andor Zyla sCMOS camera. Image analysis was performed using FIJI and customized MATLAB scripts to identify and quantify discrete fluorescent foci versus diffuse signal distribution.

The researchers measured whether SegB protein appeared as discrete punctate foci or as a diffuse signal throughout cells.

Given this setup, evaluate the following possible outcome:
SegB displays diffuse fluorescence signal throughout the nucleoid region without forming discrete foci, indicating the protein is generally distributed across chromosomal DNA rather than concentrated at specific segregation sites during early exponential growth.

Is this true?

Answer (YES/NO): NO